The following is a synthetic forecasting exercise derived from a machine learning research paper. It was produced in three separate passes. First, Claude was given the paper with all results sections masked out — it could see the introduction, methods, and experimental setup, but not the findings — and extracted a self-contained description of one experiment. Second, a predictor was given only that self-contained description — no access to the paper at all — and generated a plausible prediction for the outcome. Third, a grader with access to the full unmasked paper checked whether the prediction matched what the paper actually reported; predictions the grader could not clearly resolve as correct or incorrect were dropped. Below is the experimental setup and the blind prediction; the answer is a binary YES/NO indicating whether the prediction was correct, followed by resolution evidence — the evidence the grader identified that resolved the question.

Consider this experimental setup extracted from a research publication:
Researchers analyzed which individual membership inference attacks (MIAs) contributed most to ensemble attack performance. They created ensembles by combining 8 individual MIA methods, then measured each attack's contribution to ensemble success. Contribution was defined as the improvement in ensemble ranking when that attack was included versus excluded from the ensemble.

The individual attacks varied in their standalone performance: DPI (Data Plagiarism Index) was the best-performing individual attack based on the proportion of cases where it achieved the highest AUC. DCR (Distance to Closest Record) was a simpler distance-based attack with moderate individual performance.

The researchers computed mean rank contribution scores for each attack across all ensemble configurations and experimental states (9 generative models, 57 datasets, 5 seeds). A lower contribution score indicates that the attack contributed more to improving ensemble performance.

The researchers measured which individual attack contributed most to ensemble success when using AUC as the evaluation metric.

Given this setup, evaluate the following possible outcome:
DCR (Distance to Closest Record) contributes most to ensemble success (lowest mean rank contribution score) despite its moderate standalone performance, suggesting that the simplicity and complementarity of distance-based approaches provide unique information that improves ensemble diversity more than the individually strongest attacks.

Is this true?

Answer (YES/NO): YES